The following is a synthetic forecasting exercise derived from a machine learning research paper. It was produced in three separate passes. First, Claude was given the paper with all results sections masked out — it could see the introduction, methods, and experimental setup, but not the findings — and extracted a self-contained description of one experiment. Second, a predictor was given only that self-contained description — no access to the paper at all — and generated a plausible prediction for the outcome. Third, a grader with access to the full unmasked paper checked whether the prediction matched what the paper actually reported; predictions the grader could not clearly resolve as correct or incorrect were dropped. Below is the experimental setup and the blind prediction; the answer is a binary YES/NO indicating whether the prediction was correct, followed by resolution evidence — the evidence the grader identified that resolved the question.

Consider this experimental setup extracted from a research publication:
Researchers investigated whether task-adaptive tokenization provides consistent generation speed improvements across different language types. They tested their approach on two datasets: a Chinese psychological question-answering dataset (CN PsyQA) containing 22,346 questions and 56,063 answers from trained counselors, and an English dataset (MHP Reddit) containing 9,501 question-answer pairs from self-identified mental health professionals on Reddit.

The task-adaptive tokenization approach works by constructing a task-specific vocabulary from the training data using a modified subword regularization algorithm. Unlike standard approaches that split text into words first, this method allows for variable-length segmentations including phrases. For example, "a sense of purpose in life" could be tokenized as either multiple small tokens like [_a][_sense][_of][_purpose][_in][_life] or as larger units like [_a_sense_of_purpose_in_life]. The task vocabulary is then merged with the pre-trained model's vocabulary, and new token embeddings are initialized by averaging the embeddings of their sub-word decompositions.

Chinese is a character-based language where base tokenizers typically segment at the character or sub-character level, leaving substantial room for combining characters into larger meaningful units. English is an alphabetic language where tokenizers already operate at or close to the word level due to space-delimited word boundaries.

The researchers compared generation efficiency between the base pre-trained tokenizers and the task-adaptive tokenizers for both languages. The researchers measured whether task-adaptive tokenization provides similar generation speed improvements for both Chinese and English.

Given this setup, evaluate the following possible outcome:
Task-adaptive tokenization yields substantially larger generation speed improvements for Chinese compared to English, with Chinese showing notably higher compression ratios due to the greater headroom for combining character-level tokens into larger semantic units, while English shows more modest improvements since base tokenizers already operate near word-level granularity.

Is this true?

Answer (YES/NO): NO